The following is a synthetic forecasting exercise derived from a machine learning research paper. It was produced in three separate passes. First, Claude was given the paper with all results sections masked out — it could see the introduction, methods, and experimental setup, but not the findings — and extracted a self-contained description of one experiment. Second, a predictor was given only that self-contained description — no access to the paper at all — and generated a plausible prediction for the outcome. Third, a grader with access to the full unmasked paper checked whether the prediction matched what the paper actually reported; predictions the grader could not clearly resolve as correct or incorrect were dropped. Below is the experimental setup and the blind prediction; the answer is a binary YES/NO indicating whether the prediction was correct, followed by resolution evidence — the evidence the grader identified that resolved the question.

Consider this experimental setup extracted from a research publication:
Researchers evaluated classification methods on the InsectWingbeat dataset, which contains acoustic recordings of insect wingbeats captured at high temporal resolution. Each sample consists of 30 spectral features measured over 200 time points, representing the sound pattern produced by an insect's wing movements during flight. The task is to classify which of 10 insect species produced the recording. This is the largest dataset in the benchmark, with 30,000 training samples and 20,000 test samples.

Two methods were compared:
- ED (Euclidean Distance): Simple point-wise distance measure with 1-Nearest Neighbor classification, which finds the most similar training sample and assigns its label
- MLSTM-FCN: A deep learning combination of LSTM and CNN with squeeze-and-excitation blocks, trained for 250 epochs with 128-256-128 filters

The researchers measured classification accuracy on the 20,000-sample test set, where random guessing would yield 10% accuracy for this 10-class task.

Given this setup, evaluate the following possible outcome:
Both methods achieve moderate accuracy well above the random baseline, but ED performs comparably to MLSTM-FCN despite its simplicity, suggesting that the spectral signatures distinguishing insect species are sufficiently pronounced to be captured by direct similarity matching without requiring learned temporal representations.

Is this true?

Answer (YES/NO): NO